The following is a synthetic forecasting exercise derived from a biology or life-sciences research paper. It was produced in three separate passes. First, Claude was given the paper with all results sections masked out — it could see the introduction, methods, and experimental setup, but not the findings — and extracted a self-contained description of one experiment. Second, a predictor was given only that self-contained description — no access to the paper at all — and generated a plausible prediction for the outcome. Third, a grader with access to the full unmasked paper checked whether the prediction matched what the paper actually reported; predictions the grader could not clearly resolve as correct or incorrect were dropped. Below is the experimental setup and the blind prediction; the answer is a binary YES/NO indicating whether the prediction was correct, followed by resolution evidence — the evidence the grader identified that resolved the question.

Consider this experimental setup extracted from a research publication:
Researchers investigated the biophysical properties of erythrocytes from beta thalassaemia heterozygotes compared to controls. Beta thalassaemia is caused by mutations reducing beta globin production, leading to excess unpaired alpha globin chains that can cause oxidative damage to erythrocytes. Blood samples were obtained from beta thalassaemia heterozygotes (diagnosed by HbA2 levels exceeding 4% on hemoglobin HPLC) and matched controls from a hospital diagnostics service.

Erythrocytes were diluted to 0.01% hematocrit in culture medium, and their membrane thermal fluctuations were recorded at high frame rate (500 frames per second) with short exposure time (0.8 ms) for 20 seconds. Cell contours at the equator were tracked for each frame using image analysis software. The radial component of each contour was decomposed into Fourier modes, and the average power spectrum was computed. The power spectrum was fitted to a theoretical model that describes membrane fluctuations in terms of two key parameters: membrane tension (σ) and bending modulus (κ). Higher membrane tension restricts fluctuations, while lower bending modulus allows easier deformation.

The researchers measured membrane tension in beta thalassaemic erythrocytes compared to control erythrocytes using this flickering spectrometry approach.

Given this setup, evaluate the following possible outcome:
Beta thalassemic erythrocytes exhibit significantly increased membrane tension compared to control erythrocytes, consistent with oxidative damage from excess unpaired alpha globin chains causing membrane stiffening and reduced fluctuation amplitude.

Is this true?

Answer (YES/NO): YES